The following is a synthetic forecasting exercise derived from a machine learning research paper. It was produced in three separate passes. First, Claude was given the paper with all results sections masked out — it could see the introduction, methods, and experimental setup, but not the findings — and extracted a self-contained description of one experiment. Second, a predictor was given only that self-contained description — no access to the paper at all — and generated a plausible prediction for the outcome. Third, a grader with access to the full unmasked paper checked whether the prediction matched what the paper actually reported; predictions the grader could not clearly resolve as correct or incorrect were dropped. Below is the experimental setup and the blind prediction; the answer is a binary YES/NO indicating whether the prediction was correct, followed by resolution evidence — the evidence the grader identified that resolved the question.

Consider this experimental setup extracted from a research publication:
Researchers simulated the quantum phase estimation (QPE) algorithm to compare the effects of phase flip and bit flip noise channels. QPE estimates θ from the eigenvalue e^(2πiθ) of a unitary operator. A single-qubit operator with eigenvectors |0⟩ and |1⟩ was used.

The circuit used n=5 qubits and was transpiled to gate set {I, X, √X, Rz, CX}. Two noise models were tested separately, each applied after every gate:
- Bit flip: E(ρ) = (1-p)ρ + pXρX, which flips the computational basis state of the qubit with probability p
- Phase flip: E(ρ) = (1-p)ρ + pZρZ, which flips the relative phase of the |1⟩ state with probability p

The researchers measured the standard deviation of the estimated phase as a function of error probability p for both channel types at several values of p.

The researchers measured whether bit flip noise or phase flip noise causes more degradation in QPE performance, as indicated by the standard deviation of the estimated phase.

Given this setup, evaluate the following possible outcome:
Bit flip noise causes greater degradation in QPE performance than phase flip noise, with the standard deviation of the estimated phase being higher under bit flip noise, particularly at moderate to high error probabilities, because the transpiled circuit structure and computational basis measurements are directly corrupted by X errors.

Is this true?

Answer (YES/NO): NO